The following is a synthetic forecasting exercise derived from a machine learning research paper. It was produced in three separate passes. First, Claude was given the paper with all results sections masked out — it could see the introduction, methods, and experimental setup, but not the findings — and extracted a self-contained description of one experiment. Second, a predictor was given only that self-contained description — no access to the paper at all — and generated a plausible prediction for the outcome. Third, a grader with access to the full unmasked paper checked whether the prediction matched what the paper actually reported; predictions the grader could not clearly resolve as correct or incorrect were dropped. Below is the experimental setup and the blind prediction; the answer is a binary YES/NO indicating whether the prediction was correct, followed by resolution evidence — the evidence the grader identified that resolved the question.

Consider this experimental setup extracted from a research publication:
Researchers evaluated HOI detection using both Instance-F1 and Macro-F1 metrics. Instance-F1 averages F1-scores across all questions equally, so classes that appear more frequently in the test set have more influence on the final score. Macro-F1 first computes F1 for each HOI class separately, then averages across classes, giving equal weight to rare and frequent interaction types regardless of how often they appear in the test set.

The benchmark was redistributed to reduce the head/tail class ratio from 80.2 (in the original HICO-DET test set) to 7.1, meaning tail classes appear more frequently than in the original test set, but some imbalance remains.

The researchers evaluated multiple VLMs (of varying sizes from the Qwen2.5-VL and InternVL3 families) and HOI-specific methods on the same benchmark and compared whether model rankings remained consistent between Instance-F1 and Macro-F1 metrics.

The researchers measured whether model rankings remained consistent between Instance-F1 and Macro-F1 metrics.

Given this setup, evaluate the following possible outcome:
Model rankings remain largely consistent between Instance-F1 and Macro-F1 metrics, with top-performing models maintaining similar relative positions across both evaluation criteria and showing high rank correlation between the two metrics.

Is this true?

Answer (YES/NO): NO